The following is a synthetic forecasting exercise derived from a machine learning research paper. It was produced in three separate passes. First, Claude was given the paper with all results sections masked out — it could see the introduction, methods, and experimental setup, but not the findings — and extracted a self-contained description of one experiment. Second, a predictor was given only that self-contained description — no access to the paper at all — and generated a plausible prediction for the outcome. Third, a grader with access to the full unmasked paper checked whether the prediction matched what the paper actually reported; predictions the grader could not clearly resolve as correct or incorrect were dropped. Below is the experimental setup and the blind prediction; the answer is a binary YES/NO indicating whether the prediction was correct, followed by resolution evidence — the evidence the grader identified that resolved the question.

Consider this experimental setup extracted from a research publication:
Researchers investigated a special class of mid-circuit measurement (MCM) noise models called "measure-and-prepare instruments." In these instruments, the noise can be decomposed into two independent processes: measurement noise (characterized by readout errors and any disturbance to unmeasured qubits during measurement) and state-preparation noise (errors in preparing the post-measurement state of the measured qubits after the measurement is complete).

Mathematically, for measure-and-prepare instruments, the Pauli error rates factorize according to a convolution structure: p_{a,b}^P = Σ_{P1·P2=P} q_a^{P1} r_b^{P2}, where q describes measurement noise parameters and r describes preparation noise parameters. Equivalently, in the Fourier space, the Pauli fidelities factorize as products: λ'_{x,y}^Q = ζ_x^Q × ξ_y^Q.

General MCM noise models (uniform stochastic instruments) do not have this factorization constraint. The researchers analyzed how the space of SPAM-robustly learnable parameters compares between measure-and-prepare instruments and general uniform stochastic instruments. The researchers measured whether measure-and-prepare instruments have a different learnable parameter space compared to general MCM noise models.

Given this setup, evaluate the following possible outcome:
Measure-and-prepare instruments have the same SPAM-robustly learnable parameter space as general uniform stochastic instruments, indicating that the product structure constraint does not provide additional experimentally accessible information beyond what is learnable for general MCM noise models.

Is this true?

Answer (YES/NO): YES